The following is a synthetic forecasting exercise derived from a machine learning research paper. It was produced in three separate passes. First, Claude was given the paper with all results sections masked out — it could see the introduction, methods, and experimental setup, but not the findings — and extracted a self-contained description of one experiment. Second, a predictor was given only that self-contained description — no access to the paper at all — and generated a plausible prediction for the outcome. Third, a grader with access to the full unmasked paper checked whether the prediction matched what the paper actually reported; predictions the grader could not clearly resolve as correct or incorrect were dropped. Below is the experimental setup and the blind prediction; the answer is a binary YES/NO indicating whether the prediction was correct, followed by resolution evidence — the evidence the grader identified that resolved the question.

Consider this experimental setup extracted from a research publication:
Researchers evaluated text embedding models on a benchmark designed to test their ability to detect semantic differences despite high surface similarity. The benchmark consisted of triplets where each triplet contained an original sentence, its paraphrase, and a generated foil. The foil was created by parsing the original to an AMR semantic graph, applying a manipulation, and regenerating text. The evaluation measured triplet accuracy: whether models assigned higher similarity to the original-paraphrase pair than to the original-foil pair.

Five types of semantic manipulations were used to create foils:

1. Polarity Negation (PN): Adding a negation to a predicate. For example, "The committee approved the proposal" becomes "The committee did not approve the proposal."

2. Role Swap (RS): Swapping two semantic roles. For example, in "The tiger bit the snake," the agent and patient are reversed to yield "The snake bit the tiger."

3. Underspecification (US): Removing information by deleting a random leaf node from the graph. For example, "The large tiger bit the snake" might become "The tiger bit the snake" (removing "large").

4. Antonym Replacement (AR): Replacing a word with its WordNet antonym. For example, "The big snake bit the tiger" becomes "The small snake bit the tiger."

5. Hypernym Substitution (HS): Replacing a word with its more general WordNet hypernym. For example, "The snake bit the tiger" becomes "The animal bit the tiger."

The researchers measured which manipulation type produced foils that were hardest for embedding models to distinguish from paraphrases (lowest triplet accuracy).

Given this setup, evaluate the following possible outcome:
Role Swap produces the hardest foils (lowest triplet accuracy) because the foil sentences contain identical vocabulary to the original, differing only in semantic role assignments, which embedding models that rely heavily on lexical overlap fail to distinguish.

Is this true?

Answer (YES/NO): NO